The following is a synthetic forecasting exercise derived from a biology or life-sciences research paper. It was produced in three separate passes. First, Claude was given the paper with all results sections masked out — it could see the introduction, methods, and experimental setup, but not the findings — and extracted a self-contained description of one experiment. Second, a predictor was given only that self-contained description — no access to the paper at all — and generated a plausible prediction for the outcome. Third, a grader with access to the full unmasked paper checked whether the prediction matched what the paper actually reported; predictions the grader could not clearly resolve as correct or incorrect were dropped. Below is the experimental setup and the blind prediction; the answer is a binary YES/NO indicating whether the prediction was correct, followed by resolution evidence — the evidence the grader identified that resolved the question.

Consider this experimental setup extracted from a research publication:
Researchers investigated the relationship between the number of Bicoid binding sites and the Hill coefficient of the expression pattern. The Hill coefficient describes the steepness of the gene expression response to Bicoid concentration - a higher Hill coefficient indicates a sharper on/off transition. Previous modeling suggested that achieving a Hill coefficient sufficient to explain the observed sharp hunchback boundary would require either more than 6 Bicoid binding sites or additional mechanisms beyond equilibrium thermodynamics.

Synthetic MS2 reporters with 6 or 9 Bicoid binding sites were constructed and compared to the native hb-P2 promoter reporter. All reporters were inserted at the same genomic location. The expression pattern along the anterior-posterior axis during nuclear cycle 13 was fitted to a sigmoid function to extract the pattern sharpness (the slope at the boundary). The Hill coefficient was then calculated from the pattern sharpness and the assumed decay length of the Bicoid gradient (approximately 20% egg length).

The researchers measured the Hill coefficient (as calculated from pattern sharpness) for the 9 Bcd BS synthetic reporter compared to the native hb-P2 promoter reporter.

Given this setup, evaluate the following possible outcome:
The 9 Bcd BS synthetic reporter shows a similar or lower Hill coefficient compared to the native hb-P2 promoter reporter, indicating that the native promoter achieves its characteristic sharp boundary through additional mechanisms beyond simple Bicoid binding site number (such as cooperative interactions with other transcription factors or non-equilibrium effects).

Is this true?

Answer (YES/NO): YES